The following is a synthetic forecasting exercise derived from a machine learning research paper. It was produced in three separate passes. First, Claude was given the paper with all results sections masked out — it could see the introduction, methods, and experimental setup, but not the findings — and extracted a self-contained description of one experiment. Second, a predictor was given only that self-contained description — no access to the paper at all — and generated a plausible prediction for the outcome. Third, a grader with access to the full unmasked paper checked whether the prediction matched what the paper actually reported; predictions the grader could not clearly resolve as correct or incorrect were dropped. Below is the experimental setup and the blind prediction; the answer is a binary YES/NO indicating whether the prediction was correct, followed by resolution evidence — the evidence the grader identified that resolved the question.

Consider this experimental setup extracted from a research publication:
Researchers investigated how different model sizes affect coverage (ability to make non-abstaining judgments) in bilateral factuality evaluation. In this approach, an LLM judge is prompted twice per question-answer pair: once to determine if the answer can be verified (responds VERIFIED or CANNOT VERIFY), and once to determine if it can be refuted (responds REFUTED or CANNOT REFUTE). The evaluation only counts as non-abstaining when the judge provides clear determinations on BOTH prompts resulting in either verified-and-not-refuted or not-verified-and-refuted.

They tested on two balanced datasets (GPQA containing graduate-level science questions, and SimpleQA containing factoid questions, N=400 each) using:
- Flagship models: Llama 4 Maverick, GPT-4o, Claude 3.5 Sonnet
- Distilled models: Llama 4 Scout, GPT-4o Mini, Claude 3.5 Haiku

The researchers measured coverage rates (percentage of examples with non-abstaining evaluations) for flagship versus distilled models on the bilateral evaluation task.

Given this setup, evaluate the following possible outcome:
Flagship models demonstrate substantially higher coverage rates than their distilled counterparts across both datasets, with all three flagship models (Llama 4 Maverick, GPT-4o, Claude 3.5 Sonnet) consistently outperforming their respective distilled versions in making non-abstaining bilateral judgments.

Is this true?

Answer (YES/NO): NO